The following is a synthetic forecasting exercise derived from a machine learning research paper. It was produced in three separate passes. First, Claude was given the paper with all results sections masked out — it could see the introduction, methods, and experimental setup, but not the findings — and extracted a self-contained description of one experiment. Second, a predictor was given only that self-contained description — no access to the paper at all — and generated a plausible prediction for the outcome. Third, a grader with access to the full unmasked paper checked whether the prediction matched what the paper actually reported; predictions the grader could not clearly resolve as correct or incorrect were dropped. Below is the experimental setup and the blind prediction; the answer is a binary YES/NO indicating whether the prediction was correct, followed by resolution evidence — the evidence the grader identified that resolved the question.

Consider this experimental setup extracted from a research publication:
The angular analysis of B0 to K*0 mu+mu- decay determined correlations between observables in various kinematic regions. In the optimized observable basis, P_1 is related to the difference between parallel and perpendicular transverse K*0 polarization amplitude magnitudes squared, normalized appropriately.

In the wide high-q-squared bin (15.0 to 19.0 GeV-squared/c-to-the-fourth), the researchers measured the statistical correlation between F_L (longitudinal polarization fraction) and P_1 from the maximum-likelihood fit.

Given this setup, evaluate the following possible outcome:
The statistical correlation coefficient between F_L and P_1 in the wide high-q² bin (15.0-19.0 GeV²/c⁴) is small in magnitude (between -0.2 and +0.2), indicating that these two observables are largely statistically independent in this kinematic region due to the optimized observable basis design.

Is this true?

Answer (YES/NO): YES